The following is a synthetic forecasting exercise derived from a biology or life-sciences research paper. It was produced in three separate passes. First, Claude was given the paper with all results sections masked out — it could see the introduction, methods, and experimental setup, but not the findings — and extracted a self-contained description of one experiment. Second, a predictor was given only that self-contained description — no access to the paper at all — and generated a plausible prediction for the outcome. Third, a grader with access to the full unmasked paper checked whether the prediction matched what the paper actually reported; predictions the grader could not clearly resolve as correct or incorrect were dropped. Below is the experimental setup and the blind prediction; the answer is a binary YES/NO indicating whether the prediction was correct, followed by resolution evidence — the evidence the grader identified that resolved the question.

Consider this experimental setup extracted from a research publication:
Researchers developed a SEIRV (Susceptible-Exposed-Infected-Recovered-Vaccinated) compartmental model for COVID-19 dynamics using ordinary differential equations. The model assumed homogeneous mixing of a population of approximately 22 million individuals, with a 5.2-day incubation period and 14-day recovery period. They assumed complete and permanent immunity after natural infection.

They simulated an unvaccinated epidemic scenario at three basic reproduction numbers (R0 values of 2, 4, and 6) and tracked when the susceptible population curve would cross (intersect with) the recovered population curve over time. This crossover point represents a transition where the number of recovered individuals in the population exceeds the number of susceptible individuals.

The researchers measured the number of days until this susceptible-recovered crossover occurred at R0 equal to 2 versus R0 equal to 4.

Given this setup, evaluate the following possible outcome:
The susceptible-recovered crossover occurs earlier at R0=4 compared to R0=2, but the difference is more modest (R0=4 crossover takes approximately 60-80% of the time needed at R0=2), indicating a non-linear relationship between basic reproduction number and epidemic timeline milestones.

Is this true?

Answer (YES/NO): NO